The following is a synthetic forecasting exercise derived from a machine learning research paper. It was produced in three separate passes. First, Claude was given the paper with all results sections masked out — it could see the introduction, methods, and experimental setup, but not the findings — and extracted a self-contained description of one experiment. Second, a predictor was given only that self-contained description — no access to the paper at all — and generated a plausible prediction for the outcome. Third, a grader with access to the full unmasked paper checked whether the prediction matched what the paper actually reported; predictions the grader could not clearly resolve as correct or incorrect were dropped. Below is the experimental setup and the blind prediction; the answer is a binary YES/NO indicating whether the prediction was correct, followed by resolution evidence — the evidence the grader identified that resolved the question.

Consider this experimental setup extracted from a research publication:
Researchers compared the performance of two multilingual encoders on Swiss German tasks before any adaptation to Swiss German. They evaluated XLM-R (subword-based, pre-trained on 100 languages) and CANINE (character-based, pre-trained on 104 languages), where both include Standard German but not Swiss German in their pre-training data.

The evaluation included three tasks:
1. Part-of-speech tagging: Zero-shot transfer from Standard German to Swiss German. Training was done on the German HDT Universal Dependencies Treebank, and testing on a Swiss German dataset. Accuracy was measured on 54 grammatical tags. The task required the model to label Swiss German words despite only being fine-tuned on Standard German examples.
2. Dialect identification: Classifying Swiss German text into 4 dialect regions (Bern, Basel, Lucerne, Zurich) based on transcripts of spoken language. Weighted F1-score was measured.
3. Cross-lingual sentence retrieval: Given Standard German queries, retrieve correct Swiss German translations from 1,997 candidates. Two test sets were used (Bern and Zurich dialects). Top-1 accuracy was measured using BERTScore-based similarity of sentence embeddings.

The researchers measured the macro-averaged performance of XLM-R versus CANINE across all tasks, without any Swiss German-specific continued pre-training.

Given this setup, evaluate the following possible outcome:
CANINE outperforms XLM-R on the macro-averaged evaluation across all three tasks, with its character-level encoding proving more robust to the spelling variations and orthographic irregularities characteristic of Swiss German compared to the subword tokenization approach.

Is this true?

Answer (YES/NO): YES